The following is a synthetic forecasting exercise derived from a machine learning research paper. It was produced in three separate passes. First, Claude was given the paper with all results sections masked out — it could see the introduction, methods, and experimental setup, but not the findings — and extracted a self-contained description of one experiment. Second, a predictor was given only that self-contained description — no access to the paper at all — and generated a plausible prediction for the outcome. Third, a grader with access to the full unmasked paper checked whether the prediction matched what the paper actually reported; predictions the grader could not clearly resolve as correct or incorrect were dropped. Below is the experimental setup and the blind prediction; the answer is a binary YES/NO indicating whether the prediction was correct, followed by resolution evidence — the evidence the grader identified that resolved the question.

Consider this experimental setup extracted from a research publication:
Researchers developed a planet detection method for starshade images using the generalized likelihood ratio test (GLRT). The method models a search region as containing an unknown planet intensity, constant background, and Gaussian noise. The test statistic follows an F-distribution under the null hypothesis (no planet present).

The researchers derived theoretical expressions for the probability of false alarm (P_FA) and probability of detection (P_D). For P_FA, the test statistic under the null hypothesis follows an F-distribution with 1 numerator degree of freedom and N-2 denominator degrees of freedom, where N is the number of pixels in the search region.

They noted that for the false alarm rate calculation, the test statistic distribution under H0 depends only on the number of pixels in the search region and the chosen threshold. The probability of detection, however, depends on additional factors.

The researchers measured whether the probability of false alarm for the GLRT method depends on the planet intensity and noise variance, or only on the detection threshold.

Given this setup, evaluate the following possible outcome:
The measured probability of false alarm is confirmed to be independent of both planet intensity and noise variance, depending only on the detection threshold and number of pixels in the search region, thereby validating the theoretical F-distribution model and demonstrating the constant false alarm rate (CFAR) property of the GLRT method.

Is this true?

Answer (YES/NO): YES